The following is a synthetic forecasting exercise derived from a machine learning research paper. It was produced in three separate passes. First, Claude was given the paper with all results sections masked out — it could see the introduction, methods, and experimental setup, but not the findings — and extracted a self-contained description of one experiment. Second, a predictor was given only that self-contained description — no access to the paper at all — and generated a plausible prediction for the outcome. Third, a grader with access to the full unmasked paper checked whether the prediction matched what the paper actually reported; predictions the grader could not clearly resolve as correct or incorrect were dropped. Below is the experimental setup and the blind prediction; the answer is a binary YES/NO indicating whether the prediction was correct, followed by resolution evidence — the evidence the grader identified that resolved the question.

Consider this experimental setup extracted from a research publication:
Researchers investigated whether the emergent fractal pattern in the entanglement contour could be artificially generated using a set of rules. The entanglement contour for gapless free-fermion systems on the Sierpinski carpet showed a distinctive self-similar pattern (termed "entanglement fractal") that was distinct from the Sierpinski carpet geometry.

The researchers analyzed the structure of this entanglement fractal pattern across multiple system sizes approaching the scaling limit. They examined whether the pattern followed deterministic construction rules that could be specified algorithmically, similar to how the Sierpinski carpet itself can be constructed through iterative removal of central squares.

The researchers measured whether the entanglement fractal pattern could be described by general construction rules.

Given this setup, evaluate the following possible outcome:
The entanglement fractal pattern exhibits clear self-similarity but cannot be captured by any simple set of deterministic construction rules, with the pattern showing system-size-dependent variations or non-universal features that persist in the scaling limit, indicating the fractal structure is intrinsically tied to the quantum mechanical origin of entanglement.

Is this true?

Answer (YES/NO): NO